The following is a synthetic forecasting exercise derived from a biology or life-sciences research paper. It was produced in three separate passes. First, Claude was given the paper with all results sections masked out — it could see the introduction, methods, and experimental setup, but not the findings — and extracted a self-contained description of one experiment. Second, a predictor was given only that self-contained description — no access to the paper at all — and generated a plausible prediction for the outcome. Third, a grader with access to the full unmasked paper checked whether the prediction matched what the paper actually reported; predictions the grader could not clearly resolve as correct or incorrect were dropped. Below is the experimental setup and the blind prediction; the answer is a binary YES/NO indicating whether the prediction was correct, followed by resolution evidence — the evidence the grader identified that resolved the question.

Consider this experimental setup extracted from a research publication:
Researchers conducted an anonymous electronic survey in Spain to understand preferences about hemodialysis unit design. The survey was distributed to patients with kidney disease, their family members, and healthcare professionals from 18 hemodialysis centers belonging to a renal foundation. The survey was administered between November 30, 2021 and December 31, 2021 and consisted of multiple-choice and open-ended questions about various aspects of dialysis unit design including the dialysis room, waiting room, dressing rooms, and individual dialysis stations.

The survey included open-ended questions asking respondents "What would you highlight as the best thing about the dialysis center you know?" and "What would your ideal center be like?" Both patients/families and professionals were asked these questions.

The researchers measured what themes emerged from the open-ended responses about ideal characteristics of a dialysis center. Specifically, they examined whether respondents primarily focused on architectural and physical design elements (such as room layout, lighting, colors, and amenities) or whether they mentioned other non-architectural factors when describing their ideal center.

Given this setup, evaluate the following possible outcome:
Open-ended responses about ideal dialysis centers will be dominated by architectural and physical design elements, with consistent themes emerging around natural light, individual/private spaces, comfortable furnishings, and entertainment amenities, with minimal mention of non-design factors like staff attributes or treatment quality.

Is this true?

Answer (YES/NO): NO